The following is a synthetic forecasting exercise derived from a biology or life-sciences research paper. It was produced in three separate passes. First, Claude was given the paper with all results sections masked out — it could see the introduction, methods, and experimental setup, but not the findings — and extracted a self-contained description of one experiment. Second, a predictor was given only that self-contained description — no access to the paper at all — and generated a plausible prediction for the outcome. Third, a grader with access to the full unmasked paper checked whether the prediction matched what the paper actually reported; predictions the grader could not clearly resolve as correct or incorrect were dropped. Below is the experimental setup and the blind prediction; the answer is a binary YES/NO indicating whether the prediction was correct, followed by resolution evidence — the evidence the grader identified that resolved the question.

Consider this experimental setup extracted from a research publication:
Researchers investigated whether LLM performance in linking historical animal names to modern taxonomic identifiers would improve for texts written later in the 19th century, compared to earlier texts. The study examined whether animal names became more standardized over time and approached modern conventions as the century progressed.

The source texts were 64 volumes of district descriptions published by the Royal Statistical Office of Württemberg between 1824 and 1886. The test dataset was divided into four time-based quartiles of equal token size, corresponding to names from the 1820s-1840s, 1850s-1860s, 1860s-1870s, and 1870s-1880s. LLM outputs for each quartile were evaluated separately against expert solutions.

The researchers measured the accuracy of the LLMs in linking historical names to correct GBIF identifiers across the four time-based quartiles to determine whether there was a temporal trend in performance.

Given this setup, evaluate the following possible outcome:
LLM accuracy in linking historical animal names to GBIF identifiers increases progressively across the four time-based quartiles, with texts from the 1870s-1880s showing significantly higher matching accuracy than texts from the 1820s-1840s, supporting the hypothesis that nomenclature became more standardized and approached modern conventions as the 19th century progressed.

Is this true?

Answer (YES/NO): NO